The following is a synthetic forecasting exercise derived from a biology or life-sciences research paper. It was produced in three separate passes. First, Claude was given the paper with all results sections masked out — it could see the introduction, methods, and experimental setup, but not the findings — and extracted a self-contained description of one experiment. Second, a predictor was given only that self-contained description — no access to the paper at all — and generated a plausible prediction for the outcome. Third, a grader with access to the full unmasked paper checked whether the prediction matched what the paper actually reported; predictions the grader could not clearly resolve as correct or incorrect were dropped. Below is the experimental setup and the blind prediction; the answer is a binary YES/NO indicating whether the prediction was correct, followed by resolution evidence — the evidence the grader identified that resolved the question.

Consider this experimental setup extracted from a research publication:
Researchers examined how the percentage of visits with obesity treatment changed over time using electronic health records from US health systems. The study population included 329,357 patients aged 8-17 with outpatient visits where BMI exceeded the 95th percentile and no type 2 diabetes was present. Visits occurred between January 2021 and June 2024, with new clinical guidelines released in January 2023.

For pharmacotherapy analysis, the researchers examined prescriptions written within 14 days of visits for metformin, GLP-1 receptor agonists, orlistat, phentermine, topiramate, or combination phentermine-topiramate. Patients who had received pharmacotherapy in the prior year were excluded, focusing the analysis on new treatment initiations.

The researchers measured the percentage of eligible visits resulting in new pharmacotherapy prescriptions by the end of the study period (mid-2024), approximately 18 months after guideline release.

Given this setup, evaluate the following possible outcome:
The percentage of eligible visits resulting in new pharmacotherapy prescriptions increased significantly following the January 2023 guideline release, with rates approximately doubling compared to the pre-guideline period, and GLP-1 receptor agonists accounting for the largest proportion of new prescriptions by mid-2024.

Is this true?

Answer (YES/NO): NO